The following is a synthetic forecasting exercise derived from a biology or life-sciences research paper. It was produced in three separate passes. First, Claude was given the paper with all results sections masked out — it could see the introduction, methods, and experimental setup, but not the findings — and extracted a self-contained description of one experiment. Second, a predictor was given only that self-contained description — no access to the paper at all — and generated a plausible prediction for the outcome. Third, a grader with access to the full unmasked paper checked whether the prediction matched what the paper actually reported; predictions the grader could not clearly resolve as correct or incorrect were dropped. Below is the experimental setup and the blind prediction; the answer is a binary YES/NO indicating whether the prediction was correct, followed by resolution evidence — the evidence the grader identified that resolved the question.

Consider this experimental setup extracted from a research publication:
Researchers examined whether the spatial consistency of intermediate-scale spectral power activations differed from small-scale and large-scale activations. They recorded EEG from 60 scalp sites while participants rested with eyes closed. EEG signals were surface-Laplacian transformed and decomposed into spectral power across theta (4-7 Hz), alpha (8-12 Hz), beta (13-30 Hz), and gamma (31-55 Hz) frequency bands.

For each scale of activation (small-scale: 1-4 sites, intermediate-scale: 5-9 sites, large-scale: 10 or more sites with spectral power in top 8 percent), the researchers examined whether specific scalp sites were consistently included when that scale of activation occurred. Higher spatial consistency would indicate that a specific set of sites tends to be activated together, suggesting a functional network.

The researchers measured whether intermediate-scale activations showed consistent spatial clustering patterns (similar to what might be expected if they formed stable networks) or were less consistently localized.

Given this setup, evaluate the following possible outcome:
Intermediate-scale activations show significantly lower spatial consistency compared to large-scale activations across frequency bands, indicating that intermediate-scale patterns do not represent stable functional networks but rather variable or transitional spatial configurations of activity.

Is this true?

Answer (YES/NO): YES